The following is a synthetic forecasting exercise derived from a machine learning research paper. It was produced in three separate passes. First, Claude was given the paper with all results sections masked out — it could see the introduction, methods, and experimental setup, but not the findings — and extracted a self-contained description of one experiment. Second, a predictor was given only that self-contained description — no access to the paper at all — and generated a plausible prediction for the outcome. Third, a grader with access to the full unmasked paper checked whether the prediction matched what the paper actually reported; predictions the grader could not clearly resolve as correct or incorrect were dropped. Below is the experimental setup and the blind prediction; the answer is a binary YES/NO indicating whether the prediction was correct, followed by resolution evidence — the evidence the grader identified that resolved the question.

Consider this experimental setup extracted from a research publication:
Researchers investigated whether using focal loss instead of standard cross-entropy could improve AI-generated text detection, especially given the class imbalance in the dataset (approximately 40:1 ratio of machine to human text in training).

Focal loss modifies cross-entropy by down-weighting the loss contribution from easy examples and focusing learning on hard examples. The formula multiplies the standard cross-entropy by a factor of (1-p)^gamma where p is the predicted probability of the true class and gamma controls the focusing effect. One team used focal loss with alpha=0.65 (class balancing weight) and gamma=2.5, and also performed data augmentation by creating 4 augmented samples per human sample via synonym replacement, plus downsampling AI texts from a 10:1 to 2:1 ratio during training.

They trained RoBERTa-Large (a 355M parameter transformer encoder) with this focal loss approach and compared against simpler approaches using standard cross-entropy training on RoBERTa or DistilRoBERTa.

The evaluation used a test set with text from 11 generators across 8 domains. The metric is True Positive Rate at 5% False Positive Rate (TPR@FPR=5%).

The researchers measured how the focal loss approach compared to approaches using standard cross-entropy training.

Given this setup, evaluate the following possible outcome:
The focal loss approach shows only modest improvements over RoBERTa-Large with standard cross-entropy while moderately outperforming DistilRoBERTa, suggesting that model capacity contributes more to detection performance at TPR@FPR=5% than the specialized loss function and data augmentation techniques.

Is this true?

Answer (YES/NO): NO